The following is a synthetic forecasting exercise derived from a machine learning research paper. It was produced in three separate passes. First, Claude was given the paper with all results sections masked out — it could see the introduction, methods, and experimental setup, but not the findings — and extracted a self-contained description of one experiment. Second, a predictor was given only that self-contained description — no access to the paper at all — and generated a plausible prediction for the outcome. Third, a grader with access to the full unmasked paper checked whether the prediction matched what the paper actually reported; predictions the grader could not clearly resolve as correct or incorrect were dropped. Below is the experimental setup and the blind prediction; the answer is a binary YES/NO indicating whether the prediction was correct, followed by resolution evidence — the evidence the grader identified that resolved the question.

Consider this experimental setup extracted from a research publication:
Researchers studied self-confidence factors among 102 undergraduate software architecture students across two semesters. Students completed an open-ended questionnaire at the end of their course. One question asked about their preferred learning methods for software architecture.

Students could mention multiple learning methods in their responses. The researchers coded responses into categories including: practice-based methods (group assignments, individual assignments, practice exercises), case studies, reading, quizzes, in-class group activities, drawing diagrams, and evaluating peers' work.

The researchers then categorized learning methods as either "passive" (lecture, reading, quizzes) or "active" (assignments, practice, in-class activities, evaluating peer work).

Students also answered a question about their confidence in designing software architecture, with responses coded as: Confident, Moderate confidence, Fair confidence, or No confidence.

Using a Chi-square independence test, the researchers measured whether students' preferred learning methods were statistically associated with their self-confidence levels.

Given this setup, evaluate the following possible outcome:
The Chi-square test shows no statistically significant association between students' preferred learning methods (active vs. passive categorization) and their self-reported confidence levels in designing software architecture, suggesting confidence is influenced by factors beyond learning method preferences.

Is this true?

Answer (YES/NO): YES